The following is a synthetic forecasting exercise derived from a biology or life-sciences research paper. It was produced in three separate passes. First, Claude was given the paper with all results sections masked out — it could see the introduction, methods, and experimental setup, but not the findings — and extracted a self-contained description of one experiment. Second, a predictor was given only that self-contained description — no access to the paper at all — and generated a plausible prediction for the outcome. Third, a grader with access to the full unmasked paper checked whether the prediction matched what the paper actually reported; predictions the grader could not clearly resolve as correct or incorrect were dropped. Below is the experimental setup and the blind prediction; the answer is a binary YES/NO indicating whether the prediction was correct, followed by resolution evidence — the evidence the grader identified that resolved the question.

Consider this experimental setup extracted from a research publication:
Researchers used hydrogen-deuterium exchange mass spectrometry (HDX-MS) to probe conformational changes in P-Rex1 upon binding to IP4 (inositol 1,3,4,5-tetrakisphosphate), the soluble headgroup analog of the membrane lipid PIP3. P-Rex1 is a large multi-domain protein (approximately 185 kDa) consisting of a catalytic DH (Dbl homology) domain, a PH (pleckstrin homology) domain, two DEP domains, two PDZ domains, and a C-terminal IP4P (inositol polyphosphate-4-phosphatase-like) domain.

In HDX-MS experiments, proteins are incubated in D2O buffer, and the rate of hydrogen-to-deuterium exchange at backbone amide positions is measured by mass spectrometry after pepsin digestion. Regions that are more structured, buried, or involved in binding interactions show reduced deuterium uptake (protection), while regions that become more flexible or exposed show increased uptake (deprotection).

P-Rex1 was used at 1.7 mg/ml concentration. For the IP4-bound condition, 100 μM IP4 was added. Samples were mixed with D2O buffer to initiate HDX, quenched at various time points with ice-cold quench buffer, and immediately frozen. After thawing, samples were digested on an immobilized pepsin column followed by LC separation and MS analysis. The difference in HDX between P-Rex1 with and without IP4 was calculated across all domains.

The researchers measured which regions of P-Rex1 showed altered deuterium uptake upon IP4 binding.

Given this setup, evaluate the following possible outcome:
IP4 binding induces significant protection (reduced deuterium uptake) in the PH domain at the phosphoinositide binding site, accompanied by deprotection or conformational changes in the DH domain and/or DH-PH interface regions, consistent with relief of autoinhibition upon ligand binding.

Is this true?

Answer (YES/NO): NO